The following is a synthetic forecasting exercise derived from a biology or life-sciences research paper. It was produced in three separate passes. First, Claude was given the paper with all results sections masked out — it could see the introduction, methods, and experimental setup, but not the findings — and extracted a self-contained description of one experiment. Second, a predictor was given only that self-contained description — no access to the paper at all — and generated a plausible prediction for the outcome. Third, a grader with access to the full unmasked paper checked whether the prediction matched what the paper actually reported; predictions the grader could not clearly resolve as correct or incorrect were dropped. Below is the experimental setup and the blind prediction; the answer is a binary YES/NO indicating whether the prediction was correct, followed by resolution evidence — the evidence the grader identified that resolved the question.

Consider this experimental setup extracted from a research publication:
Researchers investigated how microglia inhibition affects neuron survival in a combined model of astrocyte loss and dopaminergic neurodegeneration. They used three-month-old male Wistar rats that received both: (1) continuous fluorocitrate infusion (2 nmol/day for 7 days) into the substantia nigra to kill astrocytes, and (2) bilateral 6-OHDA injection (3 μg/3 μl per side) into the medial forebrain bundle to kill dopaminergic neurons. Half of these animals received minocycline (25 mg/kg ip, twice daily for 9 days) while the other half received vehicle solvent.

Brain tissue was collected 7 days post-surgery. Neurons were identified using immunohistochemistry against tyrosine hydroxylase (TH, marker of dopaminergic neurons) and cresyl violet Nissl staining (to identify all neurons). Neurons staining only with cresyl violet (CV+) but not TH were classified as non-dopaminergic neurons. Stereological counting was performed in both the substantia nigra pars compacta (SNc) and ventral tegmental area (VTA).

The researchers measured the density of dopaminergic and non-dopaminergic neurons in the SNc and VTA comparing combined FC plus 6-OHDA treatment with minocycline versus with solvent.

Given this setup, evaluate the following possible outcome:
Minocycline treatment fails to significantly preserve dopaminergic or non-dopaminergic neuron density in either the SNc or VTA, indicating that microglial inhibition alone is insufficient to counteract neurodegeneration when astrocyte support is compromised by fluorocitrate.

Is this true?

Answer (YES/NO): NO